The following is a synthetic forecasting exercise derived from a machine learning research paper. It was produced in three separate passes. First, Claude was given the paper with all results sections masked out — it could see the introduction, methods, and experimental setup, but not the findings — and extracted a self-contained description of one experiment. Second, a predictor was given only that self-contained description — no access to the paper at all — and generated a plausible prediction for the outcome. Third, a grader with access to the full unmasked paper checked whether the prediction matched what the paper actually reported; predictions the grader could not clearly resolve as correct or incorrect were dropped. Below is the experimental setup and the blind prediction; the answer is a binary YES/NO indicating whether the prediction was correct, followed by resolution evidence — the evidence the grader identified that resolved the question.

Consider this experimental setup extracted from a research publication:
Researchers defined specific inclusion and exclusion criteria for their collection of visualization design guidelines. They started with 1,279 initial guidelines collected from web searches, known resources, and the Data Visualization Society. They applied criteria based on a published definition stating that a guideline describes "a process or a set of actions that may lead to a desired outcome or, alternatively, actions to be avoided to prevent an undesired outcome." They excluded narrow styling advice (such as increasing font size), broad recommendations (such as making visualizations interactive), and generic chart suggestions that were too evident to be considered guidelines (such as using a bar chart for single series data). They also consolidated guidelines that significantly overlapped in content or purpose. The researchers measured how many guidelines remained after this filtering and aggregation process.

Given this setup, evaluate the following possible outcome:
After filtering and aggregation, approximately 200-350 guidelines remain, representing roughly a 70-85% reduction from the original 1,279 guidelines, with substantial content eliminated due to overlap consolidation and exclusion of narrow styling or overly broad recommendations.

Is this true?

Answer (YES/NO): NO